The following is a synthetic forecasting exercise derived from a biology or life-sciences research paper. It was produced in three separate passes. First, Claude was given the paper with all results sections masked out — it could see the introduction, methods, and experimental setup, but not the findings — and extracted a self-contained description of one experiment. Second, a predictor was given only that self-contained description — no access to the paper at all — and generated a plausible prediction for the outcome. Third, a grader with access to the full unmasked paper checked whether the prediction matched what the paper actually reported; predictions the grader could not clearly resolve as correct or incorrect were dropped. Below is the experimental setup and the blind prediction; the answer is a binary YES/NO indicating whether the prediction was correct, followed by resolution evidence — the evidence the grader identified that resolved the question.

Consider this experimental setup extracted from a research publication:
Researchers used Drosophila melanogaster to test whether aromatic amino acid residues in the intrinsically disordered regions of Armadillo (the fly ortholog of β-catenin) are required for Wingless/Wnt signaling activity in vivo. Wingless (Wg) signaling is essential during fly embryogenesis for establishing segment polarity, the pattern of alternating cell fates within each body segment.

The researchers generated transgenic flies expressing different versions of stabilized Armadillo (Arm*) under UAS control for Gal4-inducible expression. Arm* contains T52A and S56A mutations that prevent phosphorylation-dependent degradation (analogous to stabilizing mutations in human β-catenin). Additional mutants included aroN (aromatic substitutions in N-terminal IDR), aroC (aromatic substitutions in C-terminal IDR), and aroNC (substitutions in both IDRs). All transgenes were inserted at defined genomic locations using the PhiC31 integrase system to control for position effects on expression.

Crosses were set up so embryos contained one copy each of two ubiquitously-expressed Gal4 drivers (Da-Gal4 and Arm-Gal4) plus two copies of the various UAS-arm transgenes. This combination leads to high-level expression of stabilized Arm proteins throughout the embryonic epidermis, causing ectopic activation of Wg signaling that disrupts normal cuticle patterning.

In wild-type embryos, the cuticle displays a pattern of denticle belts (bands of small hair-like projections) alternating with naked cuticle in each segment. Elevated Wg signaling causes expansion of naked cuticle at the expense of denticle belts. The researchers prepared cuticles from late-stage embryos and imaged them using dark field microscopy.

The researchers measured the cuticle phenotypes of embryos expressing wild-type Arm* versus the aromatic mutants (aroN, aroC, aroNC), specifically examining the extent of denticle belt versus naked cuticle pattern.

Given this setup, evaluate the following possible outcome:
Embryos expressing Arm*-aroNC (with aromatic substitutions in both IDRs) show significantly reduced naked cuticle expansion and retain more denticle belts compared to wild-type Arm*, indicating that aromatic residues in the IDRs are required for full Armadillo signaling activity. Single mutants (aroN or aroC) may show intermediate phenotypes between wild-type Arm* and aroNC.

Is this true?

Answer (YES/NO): NO